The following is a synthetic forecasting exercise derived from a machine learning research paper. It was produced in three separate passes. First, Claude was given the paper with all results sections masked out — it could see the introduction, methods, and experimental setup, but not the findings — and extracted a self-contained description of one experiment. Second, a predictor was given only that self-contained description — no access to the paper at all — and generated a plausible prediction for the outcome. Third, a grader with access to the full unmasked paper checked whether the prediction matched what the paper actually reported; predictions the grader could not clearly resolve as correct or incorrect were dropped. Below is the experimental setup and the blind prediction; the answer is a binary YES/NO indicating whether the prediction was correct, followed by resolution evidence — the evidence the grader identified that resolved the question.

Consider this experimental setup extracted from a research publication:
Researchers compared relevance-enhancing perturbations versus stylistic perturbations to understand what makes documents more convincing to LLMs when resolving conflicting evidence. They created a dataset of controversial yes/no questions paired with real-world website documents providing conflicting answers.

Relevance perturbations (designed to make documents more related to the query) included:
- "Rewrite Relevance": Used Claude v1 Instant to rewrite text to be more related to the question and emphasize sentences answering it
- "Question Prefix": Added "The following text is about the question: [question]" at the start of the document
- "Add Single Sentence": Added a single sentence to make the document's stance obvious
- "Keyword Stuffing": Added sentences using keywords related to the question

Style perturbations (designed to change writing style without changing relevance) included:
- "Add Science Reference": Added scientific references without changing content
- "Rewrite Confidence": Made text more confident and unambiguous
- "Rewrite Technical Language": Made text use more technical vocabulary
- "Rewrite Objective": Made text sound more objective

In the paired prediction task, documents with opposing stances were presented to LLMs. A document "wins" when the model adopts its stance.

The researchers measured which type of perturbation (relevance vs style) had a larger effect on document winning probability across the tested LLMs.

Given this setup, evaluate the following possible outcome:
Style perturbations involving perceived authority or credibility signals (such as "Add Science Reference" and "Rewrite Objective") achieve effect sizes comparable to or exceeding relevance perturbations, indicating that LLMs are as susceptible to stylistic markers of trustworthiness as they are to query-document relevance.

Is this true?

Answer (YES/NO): NO